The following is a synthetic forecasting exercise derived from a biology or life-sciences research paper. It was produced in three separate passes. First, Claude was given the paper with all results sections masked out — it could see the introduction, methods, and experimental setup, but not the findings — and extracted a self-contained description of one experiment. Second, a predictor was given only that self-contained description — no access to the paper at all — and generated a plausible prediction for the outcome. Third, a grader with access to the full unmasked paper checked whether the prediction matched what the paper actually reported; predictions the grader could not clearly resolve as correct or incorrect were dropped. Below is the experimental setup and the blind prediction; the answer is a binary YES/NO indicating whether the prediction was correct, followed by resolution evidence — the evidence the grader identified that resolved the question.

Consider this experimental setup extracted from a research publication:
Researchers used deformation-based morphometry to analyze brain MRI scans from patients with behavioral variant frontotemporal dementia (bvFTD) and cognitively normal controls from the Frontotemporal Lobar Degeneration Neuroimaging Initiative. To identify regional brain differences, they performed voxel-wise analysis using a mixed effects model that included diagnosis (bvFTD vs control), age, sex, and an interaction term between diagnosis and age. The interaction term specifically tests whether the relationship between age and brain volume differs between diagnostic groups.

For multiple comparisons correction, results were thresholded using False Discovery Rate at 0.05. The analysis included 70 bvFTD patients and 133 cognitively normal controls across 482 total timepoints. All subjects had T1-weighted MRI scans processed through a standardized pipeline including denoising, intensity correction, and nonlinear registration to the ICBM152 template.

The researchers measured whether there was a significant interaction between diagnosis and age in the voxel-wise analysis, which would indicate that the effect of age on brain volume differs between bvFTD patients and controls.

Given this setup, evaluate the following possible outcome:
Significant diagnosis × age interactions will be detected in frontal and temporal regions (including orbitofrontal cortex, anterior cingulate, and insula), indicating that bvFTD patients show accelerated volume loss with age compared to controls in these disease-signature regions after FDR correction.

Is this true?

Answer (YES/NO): NO